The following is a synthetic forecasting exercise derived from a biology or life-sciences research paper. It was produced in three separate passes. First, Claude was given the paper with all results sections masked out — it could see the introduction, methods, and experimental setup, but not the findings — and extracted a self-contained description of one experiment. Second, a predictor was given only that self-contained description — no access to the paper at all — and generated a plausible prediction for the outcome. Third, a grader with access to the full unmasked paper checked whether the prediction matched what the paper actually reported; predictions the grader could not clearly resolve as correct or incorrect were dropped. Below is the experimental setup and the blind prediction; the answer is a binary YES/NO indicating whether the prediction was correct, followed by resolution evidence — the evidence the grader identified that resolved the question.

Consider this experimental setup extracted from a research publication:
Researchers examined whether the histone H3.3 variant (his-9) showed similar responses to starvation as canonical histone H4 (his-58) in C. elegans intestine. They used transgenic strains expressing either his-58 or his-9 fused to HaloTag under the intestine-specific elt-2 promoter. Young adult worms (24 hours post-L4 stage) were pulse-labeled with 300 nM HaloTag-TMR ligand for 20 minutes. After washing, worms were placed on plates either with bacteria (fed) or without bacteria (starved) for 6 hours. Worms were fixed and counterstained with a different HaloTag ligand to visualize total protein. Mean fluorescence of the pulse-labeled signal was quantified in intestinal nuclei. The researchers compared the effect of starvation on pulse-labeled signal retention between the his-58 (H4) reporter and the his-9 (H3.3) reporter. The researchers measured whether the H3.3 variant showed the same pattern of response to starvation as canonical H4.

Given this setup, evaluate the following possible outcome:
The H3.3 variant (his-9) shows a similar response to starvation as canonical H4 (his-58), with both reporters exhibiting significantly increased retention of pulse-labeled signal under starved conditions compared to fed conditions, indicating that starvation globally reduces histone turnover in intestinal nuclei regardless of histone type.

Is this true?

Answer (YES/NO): YES